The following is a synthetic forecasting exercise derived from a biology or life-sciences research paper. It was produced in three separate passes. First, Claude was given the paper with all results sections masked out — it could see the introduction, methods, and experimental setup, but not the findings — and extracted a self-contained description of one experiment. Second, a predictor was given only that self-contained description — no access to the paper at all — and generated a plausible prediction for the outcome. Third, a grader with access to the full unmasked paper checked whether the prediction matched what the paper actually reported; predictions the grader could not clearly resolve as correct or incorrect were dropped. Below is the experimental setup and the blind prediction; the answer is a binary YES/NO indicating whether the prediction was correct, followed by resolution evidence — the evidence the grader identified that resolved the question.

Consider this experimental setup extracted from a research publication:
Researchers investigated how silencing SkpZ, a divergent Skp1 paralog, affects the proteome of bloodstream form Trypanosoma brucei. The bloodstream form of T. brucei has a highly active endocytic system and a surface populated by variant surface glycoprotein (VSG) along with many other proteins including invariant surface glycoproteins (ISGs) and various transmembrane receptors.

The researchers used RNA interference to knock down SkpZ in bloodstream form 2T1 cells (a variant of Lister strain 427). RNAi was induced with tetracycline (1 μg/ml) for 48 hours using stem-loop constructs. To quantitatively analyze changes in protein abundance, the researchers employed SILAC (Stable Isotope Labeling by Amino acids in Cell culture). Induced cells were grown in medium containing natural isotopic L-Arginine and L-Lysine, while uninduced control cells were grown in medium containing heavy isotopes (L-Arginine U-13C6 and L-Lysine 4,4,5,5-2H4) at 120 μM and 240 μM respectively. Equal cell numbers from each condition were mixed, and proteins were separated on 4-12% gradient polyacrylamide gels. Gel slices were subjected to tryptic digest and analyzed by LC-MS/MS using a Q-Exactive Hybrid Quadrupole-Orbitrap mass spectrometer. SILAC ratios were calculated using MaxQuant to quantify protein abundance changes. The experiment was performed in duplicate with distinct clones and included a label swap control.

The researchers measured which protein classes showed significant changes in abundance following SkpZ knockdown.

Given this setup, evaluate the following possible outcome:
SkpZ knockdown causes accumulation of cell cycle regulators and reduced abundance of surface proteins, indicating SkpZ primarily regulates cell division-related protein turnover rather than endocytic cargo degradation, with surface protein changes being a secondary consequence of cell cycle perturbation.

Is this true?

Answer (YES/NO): NO